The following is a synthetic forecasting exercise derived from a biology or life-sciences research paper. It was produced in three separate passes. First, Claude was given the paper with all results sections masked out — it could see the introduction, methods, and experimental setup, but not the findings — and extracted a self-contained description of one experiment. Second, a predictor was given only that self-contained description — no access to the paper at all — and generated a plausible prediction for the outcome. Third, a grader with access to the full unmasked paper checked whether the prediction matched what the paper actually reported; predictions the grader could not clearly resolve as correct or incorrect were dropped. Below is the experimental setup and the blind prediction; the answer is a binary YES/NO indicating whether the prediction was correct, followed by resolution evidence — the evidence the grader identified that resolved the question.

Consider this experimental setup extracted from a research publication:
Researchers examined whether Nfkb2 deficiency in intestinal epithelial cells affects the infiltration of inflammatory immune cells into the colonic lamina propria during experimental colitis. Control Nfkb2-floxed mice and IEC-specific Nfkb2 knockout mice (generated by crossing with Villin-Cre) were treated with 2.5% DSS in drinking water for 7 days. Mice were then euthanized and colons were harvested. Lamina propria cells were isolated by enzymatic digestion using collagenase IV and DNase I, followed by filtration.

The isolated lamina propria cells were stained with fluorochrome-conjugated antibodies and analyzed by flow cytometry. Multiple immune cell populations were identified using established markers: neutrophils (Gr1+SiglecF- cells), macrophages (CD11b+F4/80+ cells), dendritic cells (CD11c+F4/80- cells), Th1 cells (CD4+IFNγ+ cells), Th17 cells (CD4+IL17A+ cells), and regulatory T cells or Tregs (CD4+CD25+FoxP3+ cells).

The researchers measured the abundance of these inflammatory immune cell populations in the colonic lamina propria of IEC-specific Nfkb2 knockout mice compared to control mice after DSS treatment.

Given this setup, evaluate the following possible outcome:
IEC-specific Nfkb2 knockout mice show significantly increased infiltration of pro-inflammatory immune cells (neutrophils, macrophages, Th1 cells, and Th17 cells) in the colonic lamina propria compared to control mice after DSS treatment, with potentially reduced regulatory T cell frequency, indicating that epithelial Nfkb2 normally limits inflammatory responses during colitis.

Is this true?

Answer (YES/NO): NO